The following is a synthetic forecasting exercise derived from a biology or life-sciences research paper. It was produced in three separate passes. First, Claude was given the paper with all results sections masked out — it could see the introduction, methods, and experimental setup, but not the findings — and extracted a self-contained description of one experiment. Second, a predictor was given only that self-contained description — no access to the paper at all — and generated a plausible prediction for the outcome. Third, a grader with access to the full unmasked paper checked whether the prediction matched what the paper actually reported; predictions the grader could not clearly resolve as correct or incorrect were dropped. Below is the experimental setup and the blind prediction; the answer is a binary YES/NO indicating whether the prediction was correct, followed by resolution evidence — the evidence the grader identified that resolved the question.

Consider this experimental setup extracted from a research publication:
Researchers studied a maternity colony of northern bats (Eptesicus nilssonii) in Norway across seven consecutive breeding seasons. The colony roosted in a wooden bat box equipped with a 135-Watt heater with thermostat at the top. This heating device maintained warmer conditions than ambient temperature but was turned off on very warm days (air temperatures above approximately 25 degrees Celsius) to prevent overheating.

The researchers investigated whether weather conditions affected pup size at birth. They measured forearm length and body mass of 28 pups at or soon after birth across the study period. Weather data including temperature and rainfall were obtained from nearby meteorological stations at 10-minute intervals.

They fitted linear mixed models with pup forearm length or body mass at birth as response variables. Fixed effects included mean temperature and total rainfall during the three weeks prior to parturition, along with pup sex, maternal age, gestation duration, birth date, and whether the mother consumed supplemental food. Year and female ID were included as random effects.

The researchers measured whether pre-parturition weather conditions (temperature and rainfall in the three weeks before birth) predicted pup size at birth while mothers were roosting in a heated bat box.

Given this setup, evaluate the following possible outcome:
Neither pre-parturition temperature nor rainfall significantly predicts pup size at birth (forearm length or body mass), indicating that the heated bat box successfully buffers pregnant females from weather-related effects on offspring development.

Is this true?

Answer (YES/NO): NO